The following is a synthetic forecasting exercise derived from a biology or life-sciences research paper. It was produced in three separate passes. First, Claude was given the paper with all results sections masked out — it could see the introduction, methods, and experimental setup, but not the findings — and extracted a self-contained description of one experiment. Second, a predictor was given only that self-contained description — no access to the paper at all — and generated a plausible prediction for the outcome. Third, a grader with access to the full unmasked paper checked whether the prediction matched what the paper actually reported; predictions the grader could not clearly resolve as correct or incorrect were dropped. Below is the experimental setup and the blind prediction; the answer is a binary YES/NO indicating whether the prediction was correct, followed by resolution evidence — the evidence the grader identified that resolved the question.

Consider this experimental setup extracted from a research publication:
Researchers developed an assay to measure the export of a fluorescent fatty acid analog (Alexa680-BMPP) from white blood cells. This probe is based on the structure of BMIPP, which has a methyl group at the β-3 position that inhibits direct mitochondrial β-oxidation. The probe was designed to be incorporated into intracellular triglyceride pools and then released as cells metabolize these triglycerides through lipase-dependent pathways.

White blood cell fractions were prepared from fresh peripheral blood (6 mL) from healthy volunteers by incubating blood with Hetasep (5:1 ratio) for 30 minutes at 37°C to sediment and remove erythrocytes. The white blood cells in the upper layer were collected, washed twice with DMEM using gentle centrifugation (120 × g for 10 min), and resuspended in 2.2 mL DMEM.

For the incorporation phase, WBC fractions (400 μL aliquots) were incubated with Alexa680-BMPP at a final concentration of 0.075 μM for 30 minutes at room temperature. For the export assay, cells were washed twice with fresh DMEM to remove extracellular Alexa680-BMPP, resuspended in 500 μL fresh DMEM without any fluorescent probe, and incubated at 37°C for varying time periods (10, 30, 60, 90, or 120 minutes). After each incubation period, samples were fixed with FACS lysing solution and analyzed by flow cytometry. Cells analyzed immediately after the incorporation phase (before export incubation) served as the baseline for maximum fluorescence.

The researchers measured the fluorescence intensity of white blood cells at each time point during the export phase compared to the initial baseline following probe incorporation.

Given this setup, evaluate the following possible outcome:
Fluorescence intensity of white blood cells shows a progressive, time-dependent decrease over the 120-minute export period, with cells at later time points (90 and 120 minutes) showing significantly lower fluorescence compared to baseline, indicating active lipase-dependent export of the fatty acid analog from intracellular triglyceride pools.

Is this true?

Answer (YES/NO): NO